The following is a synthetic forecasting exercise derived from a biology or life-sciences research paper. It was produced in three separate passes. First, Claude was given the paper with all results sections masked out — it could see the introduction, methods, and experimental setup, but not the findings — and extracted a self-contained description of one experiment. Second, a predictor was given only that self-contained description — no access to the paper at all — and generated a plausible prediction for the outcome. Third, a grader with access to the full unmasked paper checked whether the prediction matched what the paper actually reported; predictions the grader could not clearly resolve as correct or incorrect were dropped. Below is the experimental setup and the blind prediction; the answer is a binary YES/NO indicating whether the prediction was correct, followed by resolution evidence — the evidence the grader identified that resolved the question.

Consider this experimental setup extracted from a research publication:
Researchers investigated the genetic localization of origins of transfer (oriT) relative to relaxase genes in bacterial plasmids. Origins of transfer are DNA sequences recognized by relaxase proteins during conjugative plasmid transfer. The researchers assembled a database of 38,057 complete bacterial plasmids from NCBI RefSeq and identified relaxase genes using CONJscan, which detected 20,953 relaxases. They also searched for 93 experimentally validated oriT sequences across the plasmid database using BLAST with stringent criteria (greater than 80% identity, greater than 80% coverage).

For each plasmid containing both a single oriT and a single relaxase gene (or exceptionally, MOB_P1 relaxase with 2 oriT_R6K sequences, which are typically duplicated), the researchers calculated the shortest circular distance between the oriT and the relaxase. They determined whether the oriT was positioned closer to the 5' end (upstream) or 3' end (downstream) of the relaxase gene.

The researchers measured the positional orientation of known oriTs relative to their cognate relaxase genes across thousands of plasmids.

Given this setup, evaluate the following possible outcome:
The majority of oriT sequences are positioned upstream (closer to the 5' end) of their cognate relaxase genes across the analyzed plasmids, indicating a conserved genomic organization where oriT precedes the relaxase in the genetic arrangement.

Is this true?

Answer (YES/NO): YES